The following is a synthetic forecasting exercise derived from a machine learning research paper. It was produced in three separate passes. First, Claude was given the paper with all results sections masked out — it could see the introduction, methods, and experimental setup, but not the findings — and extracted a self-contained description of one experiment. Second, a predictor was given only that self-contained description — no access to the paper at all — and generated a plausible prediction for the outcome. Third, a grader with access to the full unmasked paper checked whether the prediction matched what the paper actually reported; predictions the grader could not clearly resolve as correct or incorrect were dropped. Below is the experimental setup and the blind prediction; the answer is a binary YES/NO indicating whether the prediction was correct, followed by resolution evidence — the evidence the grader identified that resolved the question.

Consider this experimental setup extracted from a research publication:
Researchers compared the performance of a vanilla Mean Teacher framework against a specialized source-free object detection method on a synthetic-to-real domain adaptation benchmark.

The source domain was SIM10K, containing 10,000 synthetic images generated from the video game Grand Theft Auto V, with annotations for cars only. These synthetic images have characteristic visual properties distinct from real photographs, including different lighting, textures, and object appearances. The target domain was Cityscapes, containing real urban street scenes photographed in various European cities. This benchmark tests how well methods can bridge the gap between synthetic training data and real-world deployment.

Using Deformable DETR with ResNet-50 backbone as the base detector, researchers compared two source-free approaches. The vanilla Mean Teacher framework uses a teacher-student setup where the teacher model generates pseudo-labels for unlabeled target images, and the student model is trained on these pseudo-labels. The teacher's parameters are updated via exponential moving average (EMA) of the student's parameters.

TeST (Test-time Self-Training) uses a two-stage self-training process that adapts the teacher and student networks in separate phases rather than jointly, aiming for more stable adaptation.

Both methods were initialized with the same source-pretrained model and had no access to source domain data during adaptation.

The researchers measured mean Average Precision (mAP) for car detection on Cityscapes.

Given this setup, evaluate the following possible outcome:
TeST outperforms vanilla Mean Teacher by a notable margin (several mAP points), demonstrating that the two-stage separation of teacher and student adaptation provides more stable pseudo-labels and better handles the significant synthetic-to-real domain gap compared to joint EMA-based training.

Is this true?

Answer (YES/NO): NO